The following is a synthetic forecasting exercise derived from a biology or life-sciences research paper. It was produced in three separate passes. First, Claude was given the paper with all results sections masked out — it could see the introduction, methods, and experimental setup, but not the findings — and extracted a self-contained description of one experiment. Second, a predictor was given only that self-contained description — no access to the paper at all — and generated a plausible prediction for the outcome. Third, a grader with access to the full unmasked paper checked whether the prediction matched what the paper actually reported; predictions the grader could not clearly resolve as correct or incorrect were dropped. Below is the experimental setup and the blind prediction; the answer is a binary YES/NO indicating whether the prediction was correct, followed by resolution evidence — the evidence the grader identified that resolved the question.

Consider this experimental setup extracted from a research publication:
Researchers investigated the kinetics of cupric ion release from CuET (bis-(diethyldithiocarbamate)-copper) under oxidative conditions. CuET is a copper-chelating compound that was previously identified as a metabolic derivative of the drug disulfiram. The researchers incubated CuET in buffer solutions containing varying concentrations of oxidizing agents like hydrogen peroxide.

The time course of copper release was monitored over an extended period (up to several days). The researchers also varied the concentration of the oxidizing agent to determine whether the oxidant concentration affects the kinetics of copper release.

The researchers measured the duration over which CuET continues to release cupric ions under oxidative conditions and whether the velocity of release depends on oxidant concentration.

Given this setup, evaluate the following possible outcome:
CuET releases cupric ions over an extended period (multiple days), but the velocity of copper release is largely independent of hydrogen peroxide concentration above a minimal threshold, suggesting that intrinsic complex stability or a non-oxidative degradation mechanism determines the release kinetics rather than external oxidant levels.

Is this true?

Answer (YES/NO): NO